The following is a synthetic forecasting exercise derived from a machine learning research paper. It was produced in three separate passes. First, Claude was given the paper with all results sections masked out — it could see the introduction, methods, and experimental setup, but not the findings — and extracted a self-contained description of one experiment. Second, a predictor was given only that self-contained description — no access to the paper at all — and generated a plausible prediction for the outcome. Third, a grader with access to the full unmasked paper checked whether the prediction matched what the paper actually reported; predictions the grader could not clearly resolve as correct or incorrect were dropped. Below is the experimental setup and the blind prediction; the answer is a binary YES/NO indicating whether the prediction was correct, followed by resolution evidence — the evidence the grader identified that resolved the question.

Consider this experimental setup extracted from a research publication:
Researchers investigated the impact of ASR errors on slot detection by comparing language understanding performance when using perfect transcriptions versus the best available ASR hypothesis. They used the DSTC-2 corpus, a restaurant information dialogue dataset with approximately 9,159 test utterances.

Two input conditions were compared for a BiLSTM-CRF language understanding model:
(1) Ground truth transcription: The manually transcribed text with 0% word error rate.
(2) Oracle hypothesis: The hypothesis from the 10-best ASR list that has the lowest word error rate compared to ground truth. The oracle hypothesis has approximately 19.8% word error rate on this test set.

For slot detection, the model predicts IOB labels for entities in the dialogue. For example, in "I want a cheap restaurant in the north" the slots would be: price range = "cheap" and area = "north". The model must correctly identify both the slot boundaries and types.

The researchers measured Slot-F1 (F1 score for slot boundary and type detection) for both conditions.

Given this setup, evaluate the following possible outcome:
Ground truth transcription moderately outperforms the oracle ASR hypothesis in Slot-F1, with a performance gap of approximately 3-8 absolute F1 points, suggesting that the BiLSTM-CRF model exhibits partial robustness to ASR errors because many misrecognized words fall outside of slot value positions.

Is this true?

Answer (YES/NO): NO